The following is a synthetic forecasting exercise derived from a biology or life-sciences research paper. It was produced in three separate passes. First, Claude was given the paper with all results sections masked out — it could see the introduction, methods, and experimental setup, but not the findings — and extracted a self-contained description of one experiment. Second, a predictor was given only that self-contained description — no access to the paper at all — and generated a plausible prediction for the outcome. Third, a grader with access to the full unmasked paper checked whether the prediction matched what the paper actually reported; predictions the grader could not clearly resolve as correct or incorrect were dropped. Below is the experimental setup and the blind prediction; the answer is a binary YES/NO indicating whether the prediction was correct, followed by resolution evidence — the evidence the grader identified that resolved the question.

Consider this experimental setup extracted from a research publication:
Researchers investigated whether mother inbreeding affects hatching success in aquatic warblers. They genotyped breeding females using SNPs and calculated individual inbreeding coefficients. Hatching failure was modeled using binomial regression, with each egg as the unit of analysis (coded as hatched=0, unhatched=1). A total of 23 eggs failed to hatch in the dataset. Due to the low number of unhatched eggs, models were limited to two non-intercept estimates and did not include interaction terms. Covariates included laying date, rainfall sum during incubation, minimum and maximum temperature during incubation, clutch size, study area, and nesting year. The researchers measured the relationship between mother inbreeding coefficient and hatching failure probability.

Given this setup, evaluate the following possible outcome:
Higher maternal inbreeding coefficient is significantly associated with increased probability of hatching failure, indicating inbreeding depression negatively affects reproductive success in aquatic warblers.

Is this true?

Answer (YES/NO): NO